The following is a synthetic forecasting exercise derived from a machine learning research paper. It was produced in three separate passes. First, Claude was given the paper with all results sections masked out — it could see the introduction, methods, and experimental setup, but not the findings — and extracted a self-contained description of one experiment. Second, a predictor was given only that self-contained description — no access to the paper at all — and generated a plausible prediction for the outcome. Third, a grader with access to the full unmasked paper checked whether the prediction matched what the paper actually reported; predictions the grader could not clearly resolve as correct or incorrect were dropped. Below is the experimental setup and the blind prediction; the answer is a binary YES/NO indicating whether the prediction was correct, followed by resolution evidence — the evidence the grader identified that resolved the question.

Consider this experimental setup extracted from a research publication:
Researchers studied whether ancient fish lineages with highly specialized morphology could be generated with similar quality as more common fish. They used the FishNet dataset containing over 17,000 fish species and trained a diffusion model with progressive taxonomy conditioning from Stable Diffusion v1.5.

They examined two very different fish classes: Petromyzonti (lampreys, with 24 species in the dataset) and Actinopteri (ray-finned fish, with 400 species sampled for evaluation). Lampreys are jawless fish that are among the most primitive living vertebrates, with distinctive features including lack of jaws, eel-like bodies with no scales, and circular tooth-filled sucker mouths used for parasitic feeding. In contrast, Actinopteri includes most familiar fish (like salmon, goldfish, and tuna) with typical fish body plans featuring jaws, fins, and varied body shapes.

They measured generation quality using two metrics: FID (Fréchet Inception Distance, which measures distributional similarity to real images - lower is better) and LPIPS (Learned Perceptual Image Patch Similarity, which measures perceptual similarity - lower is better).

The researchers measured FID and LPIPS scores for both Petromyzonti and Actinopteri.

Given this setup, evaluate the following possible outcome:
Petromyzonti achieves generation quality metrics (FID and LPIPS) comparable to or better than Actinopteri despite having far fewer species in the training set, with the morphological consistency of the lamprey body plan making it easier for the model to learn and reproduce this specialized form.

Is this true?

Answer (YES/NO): NO